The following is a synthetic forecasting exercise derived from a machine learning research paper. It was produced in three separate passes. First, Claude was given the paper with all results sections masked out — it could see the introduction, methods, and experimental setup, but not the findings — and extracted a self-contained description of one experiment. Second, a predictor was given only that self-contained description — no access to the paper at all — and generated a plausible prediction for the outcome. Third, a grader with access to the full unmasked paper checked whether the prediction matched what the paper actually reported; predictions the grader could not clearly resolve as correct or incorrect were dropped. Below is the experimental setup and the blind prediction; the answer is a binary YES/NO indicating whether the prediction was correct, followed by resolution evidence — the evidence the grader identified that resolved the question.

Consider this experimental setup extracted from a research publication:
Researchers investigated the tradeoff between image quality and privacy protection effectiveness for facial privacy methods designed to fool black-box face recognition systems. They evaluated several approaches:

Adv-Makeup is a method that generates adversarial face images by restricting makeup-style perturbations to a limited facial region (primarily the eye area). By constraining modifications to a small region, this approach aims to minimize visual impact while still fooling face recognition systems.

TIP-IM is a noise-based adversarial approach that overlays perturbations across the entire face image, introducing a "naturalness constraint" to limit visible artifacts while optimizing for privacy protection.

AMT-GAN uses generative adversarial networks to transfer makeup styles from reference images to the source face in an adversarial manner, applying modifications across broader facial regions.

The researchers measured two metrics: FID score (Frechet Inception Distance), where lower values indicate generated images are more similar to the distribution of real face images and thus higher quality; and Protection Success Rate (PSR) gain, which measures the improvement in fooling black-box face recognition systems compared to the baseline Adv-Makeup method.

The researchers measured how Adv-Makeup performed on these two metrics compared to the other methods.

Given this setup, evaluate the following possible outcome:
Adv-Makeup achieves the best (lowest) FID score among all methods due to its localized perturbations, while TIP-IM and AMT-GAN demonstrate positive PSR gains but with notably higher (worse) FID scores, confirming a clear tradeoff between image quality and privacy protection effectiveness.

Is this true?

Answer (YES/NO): YES